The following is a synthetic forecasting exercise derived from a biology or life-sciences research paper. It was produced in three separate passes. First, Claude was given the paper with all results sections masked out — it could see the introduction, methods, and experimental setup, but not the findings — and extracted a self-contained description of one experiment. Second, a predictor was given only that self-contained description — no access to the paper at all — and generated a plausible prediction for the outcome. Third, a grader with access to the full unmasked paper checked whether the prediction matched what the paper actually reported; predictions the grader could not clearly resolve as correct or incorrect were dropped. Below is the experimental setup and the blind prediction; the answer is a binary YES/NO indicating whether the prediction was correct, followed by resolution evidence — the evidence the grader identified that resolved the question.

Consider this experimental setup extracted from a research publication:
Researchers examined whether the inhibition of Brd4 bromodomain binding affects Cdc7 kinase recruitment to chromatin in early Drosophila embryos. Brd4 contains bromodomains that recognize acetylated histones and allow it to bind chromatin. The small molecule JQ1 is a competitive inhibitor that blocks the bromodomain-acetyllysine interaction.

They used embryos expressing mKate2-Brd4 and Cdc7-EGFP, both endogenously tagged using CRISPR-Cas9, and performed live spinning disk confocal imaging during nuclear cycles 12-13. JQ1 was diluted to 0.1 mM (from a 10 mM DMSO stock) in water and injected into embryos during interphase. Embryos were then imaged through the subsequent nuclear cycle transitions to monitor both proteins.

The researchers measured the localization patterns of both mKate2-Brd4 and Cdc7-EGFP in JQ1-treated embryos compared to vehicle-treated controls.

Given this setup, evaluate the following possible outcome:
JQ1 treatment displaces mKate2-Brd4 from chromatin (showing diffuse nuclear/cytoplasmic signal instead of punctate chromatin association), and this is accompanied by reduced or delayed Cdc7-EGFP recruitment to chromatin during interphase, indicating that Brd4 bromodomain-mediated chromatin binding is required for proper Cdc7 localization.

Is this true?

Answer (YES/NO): YES